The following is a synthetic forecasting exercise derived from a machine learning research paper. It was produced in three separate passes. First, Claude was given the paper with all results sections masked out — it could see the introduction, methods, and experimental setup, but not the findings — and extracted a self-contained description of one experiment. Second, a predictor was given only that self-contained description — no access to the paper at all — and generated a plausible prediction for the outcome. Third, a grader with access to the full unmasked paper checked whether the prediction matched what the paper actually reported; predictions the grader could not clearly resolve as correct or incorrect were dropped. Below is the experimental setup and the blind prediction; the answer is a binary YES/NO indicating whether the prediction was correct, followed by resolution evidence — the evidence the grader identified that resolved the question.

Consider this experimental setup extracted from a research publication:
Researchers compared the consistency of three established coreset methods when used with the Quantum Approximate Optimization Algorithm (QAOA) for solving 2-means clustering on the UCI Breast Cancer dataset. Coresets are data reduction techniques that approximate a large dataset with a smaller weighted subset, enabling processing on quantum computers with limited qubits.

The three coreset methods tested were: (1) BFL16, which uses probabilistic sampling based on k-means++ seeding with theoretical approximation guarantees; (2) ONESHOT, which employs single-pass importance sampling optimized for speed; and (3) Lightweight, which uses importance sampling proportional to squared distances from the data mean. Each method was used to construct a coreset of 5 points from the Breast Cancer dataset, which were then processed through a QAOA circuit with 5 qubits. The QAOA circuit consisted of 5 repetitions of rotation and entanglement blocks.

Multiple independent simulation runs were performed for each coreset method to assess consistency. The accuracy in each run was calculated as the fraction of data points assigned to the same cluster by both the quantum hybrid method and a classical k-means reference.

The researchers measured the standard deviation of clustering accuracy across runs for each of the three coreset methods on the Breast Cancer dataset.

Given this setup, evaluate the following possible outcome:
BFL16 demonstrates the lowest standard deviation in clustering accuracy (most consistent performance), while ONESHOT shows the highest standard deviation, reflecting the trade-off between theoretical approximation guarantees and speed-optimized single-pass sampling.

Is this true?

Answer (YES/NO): NO